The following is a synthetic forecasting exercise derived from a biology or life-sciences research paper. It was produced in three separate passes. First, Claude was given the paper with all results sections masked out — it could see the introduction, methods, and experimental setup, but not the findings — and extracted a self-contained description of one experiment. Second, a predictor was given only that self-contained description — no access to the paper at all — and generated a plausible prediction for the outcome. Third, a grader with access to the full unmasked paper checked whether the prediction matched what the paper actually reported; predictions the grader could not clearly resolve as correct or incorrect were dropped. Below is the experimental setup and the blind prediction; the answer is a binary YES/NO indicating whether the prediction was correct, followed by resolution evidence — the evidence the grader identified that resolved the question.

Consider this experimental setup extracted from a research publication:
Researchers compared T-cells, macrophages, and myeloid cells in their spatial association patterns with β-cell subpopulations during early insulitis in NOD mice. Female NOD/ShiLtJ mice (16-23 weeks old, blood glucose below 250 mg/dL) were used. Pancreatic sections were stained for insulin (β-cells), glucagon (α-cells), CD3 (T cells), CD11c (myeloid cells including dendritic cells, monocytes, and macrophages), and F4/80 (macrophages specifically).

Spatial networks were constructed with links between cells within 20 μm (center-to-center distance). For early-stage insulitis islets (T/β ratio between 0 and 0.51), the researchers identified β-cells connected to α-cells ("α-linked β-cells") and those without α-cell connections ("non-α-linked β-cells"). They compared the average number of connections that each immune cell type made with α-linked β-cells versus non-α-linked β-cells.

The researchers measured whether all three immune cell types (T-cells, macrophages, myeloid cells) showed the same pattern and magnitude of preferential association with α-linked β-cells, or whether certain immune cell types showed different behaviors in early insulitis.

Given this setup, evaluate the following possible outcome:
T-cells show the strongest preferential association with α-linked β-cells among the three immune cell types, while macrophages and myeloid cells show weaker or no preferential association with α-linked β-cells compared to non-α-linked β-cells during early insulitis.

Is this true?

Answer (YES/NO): YES